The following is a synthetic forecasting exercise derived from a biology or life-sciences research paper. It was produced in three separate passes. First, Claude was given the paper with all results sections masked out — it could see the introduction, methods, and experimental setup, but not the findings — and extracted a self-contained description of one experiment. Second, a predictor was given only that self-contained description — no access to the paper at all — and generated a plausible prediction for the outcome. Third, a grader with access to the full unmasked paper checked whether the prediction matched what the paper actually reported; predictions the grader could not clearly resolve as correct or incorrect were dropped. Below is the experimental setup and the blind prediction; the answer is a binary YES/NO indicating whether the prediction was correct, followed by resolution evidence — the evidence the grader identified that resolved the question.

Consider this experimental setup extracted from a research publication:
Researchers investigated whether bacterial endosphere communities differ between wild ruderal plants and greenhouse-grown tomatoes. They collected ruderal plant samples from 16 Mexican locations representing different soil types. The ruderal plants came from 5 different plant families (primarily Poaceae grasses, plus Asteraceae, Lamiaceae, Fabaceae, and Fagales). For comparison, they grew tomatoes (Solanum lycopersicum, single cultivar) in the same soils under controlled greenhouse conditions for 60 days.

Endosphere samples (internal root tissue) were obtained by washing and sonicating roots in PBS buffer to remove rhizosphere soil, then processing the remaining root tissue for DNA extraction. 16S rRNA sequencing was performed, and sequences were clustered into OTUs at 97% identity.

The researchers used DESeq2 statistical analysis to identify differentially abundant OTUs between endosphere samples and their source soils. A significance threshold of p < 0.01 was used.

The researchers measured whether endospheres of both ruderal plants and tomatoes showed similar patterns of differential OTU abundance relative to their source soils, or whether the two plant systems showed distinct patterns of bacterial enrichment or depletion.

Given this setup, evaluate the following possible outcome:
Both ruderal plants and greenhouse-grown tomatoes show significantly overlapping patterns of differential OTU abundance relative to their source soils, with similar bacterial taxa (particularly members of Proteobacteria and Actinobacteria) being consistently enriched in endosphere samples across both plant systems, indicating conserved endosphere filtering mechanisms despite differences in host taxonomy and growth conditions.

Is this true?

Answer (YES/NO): NO